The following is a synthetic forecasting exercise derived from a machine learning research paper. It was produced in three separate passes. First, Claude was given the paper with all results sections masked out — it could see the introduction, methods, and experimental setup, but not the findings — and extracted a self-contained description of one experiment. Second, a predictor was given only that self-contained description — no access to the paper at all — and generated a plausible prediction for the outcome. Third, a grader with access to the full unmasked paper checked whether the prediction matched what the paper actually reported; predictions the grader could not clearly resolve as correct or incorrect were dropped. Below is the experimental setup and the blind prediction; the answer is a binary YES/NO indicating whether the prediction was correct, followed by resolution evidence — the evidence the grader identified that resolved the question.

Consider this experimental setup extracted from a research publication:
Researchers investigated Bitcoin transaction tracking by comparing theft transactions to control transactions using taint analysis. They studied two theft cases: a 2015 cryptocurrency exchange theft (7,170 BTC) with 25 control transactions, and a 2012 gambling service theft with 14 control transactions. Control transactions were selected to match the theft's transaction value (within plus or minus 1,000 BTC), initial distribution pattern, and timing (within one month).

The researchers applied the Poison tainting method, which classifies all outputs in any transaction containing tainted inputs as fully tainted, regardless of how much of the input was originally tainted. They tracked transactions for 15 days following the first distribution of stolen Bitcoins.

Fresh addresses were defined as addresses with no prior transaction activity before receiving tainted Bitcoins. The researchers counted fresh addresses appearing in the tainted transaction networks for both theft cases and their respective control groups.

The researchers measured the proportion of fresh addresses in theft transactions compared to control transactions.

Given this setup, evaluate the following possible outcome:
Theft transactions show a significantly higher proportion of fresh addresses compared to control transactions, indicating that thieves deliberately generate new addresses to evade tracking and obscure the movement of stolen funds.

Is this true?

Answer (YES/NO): NO